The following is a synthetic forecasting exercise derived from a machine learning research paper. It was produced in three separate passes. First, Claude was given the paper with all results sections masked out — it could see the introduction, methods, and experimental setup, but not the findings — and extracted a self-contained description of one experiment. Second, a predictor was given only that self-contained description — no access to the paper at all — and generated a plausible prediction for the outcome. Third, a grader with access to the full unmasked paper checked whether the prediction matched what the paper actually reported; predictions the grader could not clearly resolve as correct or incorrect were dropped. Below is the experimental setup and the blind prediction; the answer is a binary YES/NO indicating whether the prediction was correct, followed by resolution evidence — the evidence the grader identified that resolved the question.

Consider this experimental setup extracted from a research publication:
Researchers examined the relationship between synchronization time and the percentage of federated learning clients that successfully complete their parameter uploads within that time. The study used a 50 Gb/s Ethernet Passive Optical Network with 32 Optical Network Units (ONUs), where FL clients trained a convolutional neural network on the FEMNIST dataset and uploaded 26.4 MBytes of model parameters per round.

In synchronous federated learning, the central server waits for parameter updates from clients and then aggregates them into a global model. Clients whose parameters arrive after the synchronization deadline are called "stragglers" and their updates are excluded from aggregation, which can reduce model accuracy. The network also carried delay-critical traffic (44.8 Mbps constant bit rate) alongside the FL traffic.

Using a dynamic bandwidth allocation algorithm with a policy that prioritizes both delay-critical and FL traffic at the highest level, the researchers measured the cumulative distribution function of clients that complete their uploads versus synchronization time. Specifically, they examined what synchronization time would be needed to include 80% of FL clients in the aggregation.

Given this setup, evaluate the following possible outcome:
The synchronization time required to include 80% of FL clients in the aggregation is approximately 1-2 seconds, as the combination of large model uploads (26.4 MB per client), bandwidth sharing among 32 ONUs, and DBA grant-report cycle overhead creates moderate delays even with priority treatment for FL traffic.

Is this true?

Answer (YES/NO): NO